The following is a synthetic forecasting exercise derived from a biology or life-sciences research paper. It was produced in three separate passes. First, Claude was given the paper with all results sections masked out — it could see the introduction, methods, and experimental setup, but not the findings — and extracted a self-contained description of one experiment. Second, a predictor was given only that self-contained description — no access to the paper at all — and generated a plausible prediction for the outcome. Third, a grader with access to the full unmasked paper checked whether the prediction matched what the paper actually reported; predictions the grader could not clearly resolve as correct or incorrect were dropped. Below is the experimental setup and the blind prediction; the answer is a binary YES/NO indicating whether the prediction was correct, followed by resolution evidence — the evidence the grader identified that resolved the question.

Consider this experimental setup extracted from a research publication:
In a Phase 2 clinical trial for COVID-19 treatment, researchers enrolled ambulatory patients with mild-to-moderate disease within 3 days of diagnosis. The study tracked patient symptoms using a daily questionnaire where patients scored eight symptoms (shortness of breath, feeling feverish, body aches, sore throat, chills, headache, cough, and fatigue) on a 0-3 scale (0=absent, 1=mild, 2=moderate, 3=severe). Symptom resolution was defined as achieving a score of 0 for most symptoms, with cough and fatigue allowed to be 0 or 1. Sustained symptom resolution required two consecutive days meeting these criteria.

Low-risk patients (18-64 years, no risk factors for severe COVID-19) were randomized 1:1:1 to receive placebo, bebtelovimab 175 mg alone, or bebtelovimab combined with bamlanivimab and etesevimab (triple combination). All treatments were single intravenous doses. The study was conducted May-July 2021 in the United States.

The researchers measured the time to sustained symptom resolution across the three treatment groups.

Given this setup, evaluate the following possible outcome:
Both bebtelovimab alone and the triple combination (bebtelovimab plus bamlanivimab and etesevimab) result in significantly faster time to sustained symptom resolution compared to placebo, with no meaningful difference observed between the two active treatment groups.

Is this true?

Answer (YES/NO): NO